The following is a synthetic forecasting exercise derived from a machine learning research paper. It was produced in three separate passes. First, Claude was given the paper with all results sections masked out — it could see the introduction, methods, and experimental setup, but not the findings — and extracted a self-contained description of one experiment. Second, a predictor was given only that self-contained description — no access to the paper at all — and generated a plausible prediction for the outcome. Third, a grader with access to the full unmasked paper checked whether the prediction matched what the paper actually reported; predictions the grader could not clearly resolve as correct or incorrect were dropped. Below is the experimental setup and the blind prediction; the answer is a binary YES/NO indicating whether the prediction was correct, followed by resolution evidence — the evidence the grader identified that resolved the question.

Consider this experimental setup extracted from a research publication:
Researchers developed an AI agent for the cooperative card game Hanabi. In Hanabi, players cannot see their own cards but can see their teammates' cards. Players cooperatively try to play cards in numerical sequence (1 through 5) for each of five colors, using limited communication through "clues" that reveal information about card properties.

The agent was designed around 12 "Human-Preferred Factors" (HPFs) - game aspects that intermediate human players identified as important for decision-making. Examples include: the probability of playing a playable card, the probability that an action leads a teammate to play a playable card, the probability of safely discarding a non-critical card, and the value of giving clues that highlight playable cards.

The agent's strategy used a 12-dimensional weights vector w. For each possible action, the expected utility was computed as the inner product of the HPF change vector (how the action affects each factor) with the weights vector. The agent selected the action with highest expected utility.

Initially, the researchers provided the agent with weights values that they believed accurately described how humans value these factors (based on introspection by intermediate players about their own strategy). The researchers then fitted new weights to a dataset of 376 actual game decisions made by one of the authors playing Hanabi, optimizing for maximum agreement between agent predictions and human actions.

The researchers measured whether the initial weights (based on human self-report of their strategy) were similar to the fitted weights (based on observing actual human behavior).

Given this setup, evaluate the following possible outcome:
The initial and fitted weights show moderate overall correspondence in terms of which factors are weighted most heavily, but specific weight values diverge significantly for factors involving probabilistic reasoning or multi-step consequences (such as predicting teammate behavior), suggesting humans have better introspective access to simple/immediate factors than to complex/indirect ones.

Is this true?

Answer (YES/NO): NO